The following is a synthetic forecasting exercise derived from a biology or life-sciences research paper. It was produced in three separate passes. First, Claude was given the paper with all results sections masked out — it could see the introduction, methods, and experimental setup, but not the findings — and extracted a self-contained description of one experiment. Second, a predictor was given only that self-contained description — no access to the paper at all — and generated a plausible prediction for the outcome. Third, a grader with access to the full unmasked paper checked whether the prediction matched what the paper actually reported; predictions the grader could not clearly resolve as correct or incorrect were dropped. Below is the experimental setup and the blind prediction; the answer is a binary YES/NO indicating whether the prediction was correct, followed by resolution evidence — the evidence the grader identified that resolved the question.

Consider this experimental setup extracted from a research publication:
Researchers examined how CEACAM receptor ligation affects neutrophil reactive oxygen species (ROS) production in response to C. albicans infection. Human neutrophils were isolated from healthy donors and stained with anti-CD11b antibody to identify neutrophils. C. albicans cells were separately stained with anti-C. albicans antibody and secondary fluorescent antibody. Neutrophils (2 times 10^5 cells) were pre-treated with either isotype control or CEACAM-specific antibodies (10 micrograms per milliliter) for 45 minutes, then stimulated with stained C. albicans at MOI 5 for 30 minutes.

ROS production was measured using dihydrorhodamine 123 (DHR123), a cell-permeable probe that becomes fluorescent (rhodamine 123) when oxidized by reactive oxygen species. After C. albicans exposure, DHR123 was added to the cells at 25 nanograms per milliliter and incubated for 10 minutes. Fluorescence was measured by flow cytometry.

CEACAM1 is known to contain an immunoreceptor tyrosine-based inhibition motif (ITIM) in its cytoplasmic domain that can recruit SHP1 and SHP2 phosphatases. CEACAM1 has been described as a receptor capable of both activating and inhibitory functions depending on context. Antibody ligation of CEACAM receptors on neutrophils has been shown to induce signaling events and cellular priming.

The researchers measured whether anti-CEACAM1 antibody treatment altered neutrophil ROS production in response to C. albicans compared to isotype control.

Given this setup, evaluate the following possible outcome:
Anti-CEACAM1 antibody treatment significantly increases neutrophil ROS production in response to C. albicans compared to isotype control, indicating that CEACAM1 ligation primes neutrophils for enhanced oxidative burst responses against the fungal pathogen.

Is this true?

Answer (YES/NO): NO